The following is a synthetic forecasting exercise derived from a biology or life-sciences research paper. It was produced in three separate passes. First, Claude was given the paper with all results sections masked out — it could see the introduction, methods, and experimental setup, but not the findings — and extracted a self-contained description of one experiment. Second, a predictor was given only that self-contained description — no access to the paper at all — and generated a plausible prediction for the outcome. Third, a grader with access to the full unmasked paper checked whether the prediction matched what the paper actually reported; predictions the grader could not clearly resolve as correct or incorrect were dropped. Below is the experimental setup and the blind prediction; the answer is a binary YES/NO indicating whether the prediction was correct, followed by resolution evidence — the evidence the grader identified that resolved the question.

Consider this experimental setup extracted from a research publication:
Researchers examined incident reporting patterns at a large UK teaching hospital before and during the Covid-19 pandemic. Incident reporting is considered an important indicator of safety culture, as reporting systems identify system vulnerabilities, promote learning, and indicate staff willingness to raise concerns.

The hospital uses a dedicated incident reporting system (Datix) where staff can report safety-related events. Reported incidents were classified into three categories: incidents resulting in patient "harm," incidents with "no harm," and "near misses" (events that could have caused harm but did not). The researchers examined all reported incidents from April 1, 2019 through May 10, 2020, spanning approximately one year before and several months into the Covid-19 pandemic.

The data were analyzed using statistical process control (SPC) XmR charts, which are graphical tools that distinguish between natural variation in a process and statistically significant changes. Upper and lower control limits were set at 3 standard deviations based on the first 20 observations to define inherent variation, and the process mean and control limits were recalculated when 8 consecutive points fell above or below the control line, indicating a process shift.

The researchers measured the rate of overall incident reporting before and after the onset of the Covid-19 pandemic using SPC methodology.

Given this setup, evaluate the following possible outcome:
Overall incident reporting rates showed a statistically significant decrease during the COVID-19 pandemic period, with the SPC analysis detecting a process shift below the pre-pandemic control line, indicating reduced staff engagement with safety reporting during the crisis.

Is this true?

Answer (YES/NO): YES